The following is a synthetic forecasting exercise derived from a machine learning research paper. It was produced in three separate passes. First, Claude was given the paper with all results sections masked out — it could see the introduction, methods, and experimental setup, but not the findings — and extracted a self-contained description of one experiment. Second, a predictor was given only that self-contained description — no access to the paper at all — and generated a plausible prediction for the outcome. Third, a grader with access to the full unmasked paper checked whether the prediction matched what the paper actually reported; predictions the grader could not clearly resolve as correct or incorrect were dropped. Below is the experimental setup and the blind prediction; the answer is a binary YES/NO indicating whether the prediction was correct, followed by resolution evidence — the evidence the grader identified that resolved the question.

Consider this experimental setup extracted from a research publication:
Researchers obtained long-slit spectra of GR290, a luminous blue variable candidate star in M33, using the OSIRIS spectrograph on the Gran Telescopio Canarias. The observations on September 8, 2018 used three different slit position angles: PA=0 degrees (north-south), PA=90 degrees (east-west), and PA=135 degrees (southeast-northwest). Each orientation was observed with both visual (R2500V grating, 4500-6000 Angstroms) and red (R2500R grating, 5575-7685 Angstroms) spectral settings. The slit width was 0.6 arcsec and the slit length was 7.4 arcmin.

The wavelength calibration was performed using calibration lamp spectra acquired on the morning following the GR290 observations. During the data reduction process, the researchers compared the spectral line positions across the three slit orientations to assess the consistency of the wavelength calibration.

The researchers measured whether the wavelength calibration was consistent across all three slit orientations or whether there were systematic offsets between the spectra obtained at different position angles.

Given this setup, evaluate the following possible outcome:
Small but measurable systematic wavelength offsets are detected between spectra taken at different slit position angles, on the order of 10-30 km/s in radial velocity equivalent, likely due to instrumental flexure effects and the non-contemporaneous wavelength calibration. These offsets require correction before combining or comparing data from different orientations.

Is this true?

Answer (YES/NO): NO